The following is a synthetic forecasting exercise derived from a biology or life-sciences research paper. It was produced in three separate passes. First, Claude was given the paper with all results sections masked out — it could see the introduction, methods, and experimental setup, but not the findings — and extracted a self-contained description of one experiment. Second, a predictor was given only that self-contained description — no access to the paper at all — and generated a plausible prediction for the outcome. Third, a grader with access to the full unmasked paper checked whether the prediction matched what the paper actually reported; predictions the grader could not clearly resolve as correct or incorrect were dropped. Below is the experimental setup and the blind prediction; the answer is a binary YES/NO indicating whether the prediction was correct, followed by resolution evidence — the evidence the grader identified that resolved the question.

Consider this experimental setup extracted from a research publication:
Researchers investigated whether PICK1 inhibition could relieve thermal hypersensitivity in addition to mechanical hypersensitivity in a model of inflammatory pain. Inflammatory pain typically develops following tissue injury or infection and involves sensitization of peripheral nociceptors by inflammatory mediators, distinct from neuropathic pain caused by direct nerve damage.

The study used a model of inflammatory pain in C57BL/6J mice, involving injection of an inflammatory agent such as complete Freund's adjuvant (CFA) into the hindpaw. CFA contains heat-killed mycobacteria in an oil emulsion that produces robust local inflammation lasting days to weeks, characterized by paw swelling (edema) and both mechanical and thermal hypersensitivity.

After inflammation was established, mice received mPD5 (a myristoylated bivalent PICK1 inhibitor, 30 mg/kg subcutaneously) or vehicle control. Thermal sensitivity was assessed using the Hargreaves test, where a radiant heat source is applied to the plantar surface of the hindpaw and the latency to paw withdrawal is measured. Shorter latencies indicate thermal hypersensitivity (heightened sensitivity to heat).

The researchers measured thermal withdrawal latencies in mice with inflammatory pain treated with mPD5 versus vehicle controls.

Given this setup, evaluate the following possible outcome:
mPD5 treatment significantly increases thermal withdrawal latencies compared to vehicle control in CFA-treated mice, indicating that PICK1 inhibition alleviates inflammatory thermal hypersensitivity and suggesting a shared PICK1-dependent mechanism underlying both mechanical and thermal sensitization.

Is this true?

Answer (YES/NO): YES